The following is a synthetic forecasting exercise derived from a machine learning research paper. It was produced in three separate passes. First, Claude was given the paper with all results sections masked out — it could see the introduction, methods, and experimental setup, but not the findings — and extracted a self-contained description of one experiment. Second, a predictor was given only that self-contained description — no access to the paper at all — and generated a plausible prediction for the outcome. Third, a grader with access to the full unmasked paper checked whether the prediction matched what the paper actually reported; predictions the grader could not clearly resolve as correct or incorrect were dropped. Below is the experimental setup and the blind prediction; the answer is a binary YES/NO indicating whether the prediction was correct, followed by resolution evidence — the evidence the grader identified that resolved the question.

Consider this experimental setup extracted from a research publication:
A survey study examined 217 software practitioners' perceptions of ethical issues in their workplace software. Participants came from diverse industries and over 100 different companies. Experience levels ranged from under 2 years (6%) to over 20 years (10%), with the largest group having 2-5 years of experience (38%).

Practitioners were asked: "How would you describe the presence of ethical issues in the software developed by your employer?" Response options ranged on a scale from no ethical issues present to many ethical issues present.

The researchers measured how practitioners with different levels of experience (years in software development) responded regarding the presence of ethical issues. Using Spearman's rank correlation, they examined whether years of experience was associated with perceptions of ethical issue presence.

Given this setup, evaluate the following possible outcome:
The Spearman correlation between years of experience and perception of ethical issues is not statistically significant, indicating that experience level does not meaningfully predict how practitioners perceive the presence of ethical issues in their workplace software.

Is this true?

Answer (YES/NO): NO